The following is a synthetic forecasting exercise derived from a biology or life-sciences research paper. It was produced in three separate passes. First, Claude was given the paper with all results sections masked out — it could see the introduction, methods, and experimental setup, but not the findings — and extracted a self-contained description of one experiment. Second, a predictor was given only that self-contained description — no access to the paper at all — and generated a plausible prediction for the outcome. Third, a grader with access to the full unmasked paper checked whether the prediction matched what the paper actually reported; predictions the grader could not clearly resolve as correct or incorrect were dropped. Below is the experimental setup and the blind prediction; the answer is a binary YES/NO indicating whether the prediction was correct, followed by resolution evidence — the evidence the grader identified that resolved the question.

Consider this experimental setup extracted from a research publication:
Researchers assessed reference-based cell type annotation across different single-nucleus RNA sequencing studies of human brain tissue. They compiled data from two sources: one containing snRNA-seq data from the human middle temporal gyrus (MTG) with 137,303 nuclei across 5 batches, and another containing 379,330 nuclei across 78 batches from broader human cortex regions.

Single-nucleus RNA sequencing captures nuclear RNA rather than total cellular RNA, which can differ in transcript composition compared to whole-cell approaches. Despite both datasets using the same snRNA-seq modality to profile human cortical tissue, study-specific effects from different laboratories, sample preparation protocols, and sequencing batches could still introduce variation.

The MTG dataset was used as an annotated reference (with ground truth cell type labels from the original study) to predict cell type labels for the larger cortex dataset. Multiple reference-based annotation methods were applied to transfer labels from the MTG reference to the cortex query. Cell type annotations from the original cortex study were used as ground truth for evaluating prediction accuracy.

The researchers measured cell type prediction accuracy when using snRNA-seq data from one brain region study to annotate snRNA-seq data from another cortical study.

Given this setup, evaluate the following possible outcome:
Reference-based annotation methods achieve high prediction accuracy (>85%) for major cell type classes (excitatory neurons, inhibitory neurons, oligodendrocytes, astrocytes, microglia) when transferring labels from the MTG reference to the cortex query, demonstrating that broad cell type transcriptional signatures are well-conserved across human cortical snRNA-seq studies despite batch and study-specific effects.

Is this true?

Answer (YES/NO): YES